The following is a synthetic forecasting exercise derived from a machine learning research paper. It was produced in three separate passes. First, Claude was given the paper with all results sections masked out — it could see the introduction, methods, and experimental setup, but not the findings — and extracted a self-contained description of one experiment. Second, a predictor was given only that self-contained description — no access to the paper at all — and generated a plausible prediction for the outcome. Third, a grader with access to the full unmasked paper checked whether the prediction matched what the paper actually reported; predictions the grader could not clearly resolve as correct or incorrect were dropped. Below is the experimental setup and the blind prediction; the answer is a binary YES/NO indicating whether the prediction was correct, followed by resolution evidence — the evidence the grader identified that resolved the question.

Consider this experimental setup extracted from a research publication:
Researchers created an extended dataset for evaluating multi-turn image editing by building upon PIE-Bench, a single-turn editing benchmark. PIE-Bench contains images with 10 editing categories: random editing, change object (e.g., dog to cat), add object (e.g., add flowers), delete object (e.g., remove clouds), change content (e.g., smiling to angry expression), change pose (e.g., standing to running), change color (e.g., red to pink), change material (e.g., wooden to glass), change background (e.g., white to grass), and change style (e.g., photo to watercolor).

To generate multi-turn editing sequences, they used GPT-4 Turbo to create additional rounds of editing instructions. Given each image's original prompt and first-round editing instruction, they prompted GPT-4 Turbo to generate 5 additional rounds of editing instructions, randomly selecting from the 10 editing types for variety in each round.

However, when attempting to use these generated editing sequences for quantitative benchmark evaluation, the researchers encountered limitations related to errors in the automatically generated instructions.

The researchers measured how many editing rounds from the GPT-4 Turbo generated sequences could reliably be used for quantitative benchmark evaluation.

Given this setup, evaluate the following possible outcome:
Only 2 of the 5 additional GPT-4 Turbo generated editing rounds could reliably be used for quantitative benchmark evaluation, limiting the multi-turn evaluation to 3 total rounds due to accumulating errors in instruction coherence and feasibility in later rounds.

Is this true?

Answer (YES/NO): NO